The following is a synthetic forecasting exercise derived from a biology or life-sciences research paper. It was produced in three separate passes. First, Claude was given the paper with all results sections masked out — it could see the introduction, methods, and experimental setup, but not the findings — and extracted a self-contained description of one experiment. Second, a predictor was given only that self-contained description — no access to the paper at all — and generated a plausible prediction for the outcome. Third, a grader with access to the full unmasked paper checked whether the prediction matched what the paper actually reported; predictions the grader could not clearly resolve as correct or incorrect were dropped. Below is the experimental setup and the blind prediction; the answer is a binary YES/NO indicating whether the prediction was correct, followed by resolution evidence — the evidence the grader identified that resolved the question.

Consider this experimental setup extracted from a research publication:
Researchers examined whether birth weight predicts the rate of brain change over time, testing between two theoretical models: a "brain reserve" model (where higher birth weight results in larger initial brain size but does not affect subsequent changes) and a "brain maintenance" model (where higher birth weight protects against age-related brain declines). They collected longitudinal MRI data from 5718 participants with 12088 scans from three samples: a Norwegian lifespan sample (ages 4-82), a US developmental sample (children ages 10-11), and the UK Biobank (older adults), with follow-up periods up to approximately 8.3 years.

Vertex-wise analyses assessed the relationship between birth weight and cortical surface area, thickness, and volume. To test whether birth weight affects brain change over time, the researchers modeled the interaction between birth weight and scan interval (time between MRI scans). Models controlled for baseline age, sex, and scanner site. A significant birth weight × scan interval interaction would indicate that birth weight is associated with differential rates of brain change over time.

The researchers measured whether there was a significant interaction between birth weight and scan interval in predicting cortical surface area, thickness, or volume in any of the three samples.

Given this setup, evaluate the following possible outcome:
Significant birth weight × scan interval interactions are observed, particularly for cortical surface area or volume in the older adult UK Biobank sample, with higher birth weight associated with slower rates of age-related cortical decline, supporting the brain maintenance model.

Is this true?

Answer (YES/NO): NO